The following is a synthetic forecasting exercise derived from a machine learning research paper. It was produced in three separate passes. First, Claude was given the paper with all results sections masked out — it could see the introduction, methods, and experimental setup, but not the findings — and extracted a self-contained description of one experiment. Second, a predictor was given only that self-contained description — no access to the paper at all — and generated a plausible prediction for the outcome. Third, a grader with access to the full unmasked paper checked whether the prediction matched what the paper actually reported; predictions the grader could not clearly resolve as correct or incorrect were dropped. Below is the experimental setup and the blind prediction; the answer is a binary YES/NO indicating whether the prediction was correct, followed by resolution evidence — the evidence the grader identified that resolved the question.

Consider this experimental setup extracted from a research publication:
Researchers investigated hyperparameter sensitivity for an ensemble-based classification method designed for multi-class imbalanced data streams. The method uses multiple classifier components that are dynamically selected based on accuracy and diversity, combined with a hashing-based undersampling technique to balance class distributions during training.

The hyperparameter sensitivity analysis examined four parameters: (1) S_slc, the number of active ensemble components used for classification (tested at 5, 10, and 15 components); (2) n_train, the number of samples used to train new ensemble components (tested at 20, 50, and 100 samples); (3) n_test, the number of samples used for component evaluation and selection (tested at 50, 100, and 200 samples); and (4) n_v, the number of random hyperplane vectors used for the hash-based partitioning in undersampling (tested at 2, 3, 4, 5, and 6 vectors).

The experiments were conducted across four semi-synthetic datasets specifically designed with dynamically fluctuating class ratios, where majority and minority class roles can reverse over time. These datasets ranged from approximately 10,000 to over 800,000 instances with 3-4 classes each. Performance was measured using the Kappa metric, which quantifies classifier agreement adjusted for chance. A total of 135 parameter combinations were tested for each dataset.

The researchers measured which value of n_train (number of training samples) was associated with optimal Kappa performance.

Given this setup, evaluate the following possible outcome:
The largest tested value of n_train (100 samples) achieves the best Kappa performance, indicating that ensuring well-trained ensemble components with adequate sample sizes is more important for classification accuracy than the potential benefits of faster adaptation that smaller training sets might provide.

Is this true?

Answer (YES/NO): NO